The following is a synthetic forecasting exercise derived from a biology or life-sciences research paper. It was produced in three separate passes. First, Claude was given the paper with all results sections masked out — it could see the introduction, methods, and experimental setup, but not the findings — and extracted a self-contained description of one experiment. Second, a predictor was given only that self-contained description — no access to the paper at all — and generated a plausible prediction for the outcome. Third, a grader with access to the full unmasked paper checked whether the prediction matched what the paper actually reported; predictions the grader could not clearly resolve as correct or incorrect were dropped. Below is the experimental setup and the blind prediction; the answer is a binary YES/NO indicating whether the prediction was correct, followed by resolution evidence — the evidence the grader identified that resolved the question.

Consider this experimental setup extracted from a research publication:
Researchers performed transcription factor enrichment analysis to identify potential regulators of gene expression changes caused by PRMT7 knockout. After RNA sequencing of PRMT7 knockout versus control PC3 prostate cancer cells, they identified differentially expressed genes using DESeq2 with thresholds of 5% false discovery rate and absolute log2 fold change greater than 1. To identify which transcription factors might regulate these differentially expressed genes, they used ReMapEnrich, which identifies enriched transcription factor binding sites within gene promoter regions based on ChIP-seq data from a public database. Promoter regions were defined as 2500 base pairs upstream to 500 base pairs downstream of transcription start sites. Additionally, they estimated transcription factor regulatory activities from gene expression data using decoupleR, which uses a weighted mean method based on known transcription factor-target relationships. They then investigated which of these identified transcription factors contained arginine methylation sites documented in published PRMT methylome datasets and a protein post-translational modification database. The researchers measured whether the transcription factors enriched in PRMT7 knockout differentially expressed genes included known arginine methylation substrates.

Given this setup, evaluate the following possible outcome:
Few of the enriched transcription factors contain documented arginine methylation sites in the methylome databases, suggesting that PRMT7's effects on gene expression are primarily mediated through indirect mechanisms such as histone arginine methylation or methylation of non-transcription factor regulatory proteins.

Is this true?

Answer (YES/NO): NO